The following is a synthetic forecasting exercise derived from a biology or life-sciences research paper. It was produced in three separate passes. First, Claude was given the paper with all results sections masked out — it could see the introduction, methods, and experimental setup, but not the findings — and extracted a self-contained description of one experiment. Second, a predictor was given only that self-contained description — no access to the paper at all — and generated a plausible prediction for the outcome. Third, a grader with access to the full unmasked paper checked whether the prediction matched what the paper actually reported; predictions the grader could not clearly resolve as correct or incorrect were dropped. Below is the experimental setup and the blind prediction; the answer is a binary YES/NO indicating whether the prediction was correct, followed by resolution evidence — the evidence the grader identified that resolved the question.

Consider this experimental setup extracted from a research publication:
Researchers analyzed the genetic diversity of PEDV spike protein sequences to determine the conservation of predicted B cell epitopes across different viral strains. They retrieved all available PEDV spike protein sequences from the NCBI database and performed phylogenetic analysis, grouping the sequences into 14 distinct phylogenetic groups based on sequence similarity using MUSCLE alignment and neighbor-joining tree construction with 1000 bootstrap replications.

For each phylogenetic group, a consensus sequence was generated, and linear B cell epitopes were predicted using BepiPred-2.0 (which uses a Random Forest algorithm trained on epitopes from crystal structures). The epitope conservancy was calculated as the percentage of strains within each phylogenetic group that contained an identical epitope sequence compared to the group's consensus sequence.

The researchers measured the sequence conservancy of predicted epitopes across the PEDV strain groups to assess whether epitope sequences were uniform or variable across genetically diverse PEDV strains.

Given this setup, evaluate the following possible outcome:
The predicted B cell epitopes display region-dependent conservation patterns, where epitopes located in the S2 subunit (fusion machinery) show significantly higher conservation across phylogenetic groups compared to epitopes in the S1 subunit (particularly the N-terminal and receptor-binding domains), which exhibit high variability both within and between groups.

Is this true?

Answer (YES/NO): YES